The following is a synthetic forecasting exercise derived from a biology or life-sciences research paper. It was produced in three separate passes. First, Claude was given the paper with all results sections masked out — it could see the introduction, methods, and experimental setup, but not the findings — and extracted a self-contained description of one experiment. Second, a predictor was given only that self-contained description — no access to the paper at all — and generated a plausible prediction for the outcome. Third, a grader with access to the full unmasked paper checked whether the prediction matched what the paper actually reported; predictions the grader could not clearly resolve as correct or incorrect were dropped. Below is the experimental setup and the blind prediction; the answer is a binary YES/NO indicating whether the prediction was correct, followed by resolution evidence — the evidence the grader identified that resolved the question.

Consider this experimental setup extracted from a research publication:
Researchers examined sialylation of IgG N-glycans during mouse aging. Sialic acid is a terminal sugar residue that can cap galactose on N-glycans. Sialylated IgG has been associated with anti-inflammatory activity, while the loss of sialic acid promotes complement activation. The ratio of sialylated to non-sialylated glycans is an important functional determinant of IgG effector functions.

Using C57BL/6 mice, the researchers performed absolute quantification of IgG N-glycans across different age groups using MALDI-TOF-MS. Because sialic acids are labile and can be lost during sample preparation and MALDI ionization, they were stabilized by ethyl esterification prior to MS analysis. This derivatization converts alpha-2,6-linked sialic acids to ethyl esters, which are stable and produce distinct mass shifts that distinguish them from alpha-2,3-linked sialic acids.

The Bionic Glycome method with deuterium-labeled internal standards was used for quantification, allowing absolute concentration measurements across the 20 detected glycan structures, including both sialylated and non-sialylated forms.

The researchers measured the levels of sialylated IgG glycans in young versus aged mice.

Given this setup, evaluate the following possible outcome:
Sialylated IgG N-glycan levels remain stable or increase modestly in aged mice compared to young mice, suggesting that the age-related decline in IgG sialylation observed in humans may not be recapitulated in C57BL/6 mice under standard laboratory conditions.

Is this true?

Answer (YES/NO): NO